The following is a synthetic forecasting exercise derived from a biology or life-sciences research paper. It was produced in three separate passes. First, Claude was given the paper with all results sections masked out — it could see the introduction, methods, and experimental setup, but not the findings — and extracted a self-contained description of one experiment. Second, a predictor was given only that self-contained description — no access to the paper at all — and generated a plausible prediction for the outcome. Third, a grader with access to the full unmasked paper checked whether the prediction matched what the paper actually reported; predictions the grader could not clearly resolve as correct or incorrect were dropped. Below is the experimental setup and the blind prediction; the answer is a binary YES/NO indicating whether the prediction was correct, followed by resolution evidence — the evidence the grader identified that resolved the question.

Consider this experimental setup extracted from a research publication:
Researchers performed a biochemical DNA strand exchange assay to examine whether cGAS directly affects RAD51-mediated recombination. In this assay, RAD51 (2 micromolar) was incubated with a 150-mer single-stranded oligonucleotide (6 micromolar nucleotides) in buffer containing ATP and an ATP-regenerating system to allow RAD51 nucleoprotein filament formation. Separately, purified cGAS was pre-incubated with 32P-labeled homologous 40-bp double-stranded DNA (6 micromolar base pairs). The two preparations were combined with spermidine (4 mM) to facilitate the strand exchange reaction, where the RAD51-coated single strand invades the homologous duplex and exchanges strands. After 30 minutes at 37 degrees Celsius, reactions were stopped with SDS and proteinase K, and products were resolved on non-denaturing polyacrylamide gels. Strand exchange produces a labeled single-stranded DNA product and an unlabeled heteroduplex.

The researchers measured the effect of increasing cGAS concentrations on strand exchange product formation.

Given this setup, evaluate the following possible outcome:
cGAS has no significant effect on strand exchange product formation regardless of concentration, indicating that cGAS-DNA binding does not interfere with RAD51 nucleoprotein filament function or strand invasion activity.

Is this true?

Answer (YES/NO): NO